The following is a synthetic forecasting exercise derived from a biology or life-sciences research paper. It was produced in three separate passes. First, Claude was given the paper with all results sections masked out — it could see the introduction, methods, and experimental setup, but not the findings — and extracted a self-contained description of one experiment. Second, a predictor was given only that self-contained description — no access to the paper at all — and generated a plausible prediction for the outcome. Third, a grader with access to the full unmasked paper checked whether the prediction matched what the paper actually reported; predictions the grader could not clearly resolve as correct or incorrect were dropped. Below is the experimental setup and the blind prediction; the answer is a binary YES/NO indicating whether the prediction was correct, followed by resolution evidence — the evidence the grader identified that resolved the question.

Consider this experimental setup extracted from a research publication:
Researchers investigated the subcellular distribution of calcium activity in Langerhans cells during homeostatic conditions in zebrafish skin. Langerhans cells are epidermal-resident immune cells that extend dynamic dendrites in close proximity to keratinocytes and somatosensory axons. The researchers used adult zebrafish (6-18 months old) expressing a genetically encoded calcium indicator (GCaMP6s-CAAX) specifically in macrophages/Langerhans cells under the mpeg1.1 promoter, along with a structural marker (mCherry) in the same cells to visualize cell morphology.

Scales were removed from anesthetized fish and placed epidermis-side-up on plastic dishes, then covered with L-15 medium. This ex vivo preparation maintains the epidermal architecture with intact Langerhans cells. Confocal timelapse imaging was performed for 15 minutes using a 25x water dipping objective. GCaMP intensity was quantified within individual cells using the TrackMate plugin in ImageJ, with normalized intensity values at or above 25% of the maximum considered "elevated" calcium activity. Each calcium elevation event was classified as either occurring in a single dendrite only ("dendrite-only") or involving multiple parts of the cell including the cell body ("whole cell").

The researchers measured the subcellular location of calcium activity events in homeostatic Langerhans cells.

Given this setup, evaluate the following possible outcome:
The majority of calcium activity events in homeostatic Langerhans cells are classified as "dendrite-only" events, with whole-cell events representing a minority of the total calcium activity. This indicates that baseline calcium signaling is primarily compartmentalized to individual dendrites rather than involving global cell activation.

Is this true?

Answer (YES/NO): NO